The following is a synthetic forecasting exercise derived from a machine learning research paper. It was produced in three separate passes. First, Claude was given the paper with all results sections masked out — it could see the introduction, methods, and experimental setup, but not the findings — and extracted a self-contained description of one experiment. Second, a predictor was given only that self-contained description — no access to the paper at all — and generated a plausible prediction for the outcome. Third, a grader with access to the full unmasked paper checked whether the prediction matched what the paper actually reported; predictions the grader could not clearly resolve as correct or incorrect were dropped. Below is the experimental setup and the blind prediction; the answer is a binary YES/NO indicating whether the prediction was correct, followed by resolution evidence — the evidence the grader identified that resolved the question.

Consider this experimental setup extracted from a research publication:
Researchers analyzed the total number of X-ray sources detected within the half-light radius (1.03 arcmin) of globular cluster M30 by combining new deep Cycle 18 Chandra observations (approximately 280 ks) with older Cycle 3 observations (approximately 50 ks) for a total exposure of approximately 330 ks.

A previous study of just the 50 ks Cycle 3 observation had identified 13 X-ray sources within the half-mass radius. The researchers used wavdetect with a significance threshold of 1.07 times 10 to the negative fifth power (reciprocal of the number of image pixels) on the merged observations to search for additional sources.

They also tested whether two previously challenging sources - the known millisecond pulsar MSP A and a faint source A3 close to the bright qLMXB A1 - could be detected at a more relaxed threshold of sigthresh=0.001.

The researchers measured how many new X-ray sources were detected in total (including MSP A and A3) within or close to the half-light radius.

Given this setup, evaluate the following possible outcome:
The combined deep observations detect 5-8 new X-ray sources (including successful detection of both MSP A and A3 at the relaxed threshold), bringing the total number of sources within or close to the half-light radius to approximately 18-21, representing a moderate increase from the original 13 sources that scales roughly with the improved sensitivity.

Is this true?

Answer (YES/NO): NO